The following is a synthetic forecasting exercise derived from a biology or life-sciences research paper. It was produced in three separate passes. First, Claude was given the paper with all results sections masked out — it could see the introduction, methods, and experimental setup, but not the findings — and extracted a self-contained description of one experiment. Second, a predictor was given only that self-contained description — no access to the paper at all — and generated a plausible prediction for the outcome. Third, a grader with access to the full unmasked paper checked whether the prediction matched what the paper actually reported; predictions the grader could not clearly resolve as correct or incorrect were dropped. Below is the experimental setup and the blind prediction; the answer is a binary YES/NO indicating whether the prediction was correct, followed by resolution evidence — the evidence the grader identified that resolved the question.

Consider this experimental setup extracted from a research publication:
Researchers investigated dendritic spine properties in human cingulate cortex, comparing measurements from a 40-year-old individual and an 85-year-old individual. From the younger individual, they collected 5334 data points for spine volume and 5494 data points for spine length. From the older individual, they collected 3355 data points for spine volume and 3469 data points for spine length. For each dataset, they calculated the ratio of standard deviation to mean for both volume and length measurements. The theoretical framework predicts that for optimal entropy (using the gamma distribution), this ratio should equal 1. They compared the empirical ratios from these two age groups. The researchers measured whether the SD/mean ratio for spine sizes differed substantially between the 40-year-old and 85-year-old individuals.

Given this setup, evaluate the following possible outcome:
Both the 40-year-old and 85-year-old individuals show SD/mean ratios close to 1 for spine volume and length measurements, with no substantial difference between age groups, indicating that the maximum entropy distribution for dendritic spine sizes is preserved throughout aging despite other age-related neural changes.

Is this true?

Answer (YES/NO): NO